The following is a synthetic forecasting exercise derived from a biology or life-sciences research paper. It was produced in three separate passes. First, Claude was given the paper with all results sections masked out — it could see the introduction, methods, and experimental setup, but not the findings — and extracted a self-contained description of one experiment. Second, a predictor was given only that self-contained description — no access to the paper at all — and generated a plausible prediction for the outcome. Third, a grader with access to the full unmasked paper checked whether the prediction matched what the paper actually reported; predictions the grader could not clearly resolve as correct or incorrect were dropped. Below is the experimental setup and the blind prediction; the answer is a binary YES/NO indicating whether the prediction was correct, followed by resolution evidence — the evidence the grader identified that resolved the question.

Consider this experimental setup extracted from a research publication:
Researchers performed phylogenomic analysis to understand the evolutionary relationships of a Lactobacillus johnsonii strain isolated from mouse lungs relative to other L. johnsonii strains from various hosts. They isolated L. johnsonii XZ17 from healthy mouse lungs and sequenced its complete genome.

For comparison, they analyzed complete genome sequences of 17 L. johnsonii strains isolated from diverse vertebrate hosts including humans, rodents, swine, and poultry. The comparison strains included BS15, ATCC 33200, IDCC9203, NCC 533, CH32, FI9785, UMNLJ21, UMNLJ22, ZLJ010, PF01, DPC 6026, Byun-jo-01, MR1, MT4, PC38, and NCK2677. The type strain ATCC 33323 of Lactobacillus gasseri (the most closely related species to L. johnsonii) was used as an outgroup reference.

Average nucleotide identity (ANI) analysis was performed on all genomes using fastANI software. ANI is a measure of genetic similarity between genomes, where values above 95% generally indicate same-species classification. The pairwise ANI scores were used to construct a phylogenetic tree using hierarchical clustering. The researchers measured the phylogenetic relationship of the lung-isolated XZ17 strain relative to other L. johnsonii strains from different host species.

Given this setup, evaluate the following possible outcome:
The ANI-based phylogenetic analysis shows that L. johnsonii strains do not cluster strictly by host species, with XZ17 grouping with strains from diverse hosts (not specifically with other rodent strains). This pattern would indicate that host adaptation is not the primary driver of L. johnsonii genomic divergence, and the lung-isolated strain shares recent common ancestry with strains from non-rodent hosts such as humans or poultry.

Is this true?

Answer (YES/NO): NO